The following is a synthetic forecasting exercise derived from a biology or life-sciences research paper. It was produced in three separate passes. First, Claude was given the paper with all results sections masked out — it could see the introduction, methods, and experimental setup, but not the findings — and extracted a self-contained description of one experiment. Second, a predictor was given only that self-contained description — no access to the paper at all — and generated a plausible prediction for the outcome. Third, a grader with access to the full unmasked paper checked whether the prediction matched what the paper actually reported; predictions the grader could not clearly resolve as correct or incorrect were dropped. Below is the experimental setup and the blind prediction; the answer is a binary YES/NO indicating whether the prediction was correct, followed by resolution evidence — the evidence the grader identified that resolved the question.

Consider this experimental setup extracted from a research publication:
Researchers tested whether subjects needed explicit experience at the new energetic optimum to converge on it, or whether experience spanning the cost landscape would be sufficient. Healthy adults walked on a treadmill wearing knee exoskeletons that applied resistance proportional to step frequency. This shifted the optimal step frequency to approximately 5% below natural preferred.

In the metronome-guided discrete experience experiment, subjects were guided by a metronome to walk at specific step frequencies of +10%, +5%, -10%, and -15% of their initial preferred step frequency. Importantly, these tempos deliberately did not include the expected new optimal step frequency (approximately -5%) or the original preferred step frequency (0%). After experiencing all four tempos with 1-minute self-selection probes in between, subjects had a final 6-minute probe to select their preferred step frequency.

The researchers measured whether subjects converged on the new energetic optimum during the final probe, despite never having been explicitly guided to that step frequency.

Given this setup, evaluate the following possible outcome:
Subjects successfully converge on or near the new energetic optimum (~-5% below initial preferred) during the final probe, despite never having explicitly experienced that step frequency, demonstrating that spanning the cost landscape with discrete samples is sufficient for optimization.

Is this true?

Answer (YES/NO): NO